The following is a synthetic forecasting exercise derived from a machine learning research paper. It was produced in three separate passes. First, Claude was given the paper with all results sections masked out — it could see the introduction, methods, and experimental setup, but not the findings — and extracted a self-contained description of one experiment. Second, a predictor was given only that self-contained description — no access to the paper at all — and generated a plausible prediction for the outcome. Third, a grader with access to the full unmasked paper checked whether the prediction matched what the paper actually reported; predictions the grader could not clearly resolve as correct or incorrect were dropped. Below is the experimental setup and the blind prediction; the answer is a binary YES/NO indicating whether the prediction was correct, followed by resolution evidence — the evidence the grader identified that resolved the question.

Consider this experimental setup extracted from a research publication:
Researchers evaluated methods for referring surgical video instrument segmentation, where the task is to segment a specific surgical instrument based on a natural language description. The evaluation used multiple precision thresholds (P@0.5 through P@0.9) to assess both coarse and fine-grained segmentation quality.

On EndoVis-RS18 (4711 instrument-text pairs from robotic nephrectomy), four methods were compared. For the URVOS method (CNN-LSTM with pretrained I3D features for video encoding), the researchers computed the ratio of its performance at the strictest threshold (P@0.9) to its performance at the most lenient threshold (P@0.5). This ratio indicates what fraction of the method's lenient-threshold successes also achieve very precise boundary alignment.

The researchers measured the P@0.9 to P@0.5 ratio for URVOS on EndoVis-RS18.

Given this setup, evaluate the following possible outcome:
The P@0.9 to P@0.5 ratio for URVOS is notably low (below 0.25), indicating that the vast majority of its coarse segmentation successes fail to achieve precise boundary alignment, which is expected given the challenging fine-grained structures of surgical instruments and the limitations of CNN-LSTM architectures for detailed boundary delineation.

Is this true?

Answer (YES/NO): NO